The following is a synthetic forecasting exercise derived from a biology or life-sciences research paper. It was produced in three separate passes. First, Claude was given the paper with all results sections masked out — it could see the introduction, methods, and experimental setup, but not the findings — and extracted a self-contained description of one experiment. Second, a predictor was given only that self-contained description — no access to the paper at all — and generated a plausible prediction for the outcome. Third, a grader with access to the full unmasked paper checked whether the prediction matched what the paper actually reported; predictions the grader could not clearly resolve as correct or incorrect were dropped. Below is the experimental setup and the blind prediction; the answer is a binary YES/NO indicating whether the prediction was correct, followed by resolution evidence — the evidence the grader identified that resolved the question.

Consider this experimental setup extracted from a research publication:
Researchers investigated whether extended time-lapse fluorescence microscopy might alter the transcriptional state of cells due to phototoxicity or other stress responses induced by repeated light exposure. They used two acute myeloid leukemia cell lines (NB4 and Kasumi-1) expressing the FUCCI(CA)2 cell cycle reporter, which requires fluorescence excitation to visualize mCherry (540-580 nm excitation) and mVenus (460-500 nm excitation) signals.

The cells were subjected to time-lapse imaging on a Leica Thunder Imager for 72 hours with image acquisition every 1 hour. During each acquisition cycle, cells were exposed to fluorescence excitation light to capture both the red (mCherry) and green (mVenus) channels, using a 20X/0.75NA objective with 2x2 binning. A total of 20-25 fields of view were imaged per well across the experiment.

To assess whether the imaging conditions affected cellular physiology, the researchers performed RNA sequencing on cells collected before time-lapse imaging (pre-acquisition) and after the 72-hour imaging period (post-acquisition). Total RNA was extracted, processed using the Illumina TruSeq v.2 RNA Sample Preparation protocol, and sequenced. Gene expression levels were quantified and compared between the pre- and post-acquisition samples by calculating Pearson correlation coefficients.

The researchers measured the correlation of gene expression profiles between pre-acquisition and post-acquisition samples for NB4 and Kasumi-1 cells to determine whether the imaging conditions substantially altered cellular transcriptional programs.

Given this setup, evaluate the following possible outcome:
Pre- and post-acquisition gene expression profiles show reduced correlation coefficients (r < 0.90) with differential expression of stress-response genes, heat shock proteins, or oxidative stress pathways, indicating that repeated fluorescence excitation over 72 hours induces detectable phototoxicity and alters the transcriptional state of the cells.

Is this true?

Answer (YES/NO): NO